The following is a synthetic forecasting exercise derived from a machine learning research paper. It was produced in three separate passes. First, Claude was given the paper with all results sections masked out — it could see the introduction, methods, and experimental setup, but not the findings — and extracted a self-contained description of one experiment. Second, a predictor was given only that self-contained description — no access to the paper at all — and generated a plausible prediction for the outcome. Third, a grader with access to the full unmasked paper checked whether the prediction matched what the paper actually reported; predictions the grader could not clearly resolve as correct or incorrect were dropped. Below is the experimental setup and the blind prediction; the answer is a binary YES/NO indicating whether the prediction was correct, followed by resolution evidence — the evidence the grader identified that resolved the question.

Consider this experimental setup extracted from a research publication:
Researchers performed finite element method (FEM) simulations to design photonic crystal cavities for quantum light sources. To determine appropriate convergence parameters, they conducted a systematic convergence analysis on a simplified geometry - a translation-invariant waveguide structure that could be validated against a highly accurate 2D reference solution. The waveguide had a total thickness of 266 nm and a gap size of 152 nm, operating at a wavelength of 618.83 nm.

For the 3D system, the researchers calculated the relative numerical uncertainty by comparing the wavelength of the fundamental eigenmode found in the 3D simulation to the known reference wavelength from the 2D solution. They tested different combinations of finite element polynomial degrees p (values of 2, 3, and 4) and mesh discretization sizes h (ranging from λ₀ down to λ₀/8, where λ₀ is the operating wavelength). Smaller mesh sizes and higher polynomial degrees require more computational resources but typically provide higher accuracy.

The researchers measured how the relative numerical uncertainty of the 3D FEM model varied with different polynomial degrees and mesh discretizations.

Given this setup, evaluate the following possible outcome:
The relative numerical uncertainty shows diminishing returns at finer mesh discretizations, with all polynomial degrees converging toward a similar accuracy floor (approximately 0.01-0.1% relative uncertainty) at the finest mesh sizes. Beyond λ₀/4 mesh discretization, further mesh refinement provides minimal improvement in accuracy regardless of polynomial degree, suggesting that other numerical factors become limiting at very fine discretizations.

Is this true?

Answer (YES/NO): NO